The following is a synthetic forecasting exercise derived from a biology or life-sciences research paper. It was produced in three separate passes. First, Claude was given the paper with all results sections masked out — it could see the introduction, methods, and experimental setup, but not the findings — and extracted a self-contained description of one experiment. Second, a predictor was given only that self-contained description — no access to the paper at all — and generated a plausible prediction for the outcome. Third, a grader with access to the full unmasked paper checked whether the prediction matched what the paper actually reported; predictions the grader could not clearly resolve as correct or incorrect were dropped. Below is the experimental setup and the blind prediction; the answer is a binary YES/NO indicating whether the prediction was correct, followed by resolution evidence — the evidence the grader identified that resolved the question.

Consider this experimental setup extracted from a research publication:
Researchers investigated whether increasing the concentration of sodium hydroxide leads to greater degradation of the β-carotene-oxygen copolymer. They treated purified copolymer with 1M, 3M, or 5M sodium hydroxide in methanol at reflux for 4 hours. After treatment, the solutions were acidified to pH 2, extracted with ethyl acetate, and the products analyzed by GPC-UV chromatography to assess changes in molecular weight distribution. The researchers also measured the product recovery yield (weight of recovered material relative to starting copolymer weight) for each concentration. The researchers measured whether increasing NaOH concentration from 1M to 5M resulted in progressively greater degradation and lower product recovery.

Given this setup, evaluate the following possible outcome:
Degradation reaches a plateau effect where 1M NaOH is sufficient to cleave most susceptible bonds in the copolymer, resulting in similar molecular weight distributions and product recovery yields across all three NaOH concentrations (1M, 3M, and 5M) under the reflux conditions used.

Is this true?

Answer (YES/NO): YES